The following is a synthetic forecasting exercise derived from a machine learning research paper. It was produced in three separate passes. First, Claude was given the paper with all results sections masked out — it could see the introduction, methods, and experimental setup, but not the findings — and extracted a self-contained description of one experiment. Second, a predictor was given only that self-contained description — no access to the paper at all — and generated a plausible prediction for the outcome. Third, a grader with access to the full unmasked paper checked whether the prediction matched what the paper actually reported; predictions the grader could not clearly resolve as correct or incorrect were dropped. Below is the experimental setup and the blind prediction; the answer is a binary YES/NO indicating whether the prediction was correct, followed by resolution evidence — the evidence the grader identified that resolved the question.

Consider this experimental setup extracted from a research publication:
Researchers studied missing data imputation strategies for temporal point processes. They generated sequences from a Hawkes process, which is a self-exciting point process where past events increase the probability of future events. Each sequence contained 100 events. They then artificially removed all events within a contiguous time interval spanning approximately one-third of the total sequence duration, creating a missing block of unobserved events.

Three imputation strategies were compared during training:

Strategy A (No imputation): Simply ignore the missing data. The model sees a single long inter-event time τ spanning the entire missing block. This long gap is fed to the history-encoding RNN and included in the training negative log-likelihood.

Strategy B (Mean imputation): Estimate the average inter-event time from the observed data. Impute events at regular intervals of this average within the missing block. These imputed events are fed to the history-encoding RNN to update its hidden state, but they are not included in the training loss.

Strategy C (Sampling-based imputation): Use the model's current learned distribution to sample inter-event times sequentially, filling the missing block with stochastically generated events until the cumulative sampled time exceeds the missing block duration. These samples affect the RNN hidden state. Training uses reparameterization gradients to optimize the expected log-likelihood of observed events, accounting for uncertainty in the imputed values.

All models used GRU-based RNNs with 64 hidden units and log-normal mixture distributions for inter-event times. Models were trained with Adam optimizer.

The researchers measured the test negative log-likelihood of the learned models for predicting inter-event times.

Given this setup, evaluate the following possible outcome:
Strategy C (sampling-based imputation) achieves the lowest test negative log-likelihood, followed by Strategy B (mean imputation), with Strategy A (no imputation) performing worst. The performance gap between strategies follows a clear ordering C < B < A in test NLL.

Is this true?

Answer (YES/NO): YES